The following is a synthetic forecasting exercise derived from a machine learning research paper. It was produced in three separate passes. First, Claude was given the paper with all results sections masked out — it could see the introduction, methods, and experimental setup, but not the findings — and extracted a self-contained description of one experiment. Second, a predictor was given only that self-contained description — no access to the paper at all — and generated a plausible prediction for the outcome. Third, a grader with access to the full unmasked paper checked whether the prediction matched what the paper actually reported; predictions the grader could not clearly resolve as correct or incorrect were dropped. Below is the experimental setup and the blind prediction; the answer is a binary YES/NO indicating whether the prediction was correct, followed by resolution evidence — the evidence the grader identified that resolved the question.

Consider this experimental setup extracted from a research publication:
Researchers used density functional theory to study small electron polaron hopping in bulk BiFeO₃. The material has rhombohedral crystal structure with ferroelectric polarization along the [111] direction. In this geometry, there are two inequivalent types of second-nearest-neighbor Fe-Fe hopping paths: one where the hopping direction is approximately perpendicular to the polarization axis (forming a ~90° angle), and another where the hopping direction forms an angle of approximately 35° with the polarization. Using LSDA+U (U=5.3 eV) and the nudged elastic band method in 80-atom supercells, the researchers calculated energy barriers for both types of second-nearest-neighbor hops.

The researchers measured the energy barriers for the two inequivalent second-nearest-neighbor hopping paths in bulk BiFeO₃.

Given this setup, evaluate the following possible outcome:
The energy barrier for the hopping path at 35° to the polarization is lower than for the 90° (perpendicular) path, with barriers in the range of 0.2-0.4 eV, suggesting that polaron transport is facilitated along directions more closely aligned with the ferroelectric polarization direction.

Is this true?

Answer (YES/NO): NO